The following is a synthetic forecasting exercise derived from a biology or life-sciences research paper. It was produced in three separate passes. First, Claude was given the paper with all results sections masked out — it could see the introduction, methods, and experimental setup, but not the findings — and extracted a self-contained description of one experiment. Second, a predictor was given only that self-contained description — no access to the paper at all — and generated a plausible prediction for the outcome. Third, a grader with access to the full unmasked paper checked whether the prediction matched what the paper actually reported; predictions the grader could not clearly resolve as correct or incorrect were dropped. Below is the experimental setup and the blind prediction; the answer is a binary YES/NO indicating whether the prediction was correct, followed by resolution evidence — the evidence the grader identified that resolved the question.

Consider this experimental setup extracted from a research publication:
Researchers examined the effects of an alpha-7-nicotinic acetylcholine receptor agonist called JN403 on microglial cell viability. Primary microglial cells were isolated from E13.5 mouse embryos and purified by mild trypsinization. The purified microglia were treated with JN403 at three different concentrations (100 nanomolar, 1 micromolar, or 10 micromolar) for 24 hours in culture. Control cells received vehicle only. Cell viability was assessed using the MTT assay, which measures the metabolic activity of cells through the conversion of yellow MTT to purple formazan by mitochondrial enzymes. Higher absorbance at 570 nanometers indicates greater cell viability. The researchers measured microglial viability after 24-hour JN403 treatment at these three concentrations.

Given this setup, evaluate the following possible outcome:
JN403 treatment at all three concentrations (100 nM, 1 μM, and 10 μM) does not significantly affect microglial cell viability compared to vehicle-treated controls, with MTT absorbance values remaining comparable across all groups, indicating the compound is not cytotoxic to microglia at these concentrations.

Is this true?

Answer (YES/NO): YES